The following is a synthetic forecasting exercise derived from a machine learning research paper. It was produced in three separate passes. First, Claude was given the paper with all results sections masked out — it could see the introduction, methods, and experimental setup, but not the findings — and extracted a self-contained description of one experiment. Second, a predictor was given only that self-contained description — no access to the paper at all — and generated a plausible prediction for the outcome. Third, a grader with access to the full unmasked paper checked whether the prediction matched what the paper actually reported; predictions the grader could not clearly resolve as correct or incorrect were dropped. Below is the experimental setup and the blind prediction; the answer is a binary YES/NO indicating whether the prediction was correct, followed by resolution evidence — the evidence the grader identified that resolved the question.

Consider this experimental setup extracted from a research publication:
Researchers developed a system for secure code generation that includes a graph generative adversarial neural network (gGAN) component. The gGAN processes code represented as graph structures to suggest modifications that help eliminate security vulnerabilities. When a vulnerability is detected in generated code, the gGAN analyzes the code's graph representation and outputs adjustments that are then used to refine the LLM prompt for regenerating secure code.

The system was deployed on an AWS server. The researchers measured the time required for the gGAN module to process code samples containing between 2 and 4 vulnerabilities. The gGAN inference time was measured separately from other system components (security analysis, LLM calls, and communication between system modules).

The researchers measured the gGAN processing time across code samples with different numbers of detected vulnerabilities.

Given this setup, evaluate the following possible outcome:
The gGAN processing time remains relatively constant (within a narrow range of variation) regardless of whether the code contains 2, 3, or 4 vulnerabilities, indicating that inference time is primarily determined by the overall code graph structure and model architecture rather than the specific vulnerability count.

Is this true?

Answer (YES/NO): NO